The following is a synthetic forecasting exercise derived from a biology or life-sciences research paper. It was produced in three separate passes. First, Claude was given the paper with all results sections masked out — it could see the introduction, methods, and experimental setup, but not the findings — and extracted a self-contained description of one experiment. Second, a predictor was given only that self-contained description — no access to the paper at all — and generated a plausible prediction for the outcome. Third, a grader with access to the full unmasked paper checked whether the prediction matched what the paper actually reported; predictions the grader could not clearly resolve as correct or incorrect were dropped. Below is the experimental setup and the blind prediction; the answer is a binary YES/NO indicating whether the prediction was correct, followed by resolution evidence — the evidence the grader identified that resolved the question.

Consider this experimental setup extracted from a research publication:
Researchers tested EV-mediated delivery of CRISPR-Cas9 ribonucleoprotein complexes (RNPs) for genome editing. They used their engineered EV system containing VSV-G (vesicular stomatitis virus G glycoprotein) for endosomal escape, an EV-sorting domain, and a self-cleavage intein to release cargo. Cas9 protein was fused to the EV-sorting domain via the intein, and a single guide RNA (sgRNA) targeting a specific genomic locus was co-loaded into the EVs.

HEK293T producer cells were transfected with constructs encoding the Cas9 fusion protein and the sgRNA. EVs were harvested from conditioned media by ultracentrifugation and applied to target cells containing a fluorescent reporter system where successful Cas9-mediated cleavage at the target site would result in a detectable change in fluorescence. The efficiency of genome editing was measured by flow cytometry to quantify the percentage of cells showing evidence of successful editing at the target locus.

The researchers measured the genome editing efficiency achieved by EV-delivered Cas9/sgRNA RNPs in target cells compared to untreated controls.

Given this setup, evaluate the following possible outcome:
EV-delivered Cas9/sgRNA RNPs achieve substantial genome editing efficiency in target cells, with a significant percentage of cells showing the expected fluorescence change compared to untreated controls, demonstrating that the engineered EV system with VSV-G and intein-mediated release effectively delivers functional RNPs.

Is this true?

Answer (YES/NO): YES